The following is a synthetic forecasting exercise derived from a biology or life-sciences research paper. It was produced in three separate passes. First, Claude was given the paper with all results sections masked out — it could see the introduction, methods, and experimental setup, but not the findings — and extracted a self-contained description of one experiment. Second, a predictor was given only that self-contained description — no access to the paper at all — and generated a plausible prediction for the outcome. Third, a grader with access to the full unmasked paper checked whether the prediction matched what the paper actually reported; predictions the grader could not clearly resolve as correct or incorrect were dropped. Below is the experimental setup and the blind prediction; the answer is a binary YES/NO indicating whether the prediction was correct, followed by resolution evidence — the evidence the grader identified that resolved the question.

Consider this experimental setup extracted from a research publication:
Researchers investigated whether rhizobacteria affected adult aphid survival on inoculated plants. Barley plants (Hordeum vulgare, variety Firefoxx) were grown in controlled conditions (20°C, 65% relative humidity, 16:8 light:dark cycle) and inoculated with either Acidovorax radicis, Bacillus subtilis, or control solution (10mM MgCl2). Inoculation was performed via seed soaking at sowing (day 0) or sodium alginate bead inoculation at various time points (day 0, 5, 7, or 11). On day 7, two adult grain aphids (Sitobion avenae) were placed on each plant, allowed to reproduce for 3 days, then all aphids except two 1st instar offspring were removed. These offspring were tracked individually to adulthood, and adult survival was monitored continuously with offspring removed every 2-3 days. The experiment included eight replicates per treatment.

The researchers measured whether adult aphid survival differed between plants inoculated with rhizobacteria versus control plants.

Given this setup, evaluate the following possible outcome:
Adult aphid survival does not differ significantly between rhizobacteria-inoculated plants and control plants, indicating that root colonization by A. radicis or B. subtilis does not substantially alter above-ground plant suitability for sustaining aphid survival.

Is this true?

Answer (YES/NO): YES